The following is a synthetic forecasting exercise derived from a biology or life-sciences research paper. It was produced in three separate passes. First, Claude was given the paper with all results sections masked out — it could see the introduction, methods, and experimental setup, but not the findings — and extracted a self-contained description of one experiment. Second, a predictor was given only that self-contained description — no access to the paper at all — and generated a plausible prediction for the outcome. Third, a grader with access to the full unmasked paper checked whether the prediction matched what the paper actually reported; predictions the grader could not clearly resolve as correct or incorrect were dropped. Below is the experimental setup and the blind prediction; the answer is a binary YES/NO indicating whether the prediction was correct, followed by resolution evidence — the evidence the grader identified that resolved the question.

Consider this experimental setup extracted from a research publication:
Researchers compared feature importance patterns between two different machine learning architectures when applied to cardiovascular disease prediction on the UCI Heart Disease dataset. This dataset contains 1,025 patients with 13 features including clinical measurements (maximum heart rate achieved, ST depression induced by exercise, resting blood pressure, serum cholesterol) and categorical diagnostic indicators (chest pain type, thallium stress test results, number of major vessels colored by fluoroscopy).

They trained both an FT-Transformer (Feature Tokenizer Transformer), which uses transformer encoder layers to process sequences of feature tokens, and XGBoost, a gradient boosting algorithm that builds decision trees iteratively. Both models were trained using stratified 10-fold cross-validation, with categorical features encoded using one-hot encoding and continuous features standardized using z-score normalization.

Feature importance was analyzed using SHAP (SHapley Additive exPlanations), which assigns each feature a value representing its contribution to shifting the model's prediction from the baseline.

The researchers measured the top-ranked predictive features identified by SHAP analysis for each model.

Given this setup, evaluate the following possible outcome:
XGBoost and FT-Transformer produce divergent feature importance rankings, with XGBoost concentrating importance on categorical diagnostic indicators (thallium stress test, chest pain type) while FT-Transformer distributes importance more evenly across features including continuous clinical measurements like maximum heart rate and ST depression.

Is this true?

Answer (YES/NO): YES